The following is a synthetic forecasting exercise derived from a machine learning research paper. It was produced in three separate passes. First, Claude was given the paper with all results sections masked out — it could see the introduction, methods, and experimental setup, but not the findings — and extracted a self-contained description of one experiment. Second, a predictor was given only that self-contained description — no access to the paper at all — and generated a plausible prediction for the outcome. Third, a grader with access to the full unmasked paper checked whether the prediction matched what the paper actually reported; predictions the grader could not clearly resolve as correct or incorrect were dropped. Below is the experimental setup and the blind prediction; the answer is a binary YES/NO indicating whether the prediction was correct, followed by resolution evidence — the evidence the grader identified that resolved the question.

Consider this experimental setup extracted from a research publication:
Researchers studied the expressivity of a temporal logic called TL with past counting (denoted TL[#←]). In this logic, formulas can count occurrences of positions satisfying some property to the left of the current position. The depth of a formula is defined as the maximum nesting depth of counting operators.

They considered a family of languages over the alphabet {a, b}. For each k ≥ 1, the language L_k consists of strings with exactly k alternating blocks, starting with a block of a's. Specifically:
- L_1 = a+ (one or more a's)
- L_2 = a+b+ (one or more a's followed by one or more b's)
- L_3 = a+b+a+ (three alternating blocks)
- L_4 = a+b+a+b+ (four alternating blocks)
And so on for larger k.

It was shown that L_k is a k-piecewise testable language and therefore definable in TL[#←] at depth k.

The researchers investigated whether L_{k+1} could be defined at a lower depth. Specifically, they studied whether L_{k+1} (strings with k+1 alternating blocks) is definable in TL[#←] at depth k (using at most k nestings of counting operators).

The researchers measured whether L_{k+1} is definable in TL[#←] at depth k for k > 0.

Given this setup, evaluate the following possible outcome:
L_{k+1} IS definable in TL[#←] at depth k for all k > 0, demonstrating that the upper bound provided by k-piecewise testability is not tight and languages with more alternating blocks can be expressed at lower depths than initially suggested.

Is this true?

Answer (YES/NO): NO